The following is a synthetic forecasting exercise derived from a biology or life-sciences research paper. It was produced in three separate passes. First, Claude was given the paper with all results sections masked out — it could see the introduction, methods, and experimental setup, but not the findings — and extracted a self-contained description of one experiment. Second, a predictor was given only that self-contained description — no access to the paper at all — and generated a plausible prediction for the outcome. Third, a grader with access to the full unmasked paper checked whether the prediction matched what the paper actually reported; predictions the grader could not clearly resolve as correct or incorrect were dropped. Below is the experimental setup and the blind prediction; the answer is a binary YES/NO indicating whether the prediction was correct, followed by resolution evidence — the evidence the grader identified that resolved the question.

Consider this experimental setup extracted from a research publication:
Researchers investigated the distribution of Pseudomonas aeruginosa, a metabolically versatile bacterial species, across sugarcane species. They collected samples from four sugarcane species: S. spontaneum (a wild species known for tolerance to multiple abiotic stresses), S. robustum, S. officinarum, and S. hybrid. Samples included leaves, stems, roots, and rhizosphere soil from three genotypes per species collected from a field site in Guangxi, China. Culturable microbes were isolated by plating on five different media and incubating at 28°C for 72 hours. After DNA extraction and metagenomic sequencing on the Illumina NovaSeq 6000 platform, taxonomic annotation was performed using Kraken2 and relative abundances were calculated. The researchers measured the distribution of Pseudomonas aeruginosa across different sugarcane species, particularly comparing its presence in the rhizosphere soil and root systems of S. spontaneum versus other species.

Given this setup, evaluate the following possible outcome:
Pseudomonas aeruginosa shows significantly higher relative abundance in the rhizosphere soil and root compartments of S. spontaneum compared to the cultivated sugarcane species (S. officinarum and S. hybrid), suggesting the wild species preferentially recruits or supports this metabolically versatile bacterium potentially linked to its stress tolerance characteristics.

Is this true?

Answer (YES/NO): YES